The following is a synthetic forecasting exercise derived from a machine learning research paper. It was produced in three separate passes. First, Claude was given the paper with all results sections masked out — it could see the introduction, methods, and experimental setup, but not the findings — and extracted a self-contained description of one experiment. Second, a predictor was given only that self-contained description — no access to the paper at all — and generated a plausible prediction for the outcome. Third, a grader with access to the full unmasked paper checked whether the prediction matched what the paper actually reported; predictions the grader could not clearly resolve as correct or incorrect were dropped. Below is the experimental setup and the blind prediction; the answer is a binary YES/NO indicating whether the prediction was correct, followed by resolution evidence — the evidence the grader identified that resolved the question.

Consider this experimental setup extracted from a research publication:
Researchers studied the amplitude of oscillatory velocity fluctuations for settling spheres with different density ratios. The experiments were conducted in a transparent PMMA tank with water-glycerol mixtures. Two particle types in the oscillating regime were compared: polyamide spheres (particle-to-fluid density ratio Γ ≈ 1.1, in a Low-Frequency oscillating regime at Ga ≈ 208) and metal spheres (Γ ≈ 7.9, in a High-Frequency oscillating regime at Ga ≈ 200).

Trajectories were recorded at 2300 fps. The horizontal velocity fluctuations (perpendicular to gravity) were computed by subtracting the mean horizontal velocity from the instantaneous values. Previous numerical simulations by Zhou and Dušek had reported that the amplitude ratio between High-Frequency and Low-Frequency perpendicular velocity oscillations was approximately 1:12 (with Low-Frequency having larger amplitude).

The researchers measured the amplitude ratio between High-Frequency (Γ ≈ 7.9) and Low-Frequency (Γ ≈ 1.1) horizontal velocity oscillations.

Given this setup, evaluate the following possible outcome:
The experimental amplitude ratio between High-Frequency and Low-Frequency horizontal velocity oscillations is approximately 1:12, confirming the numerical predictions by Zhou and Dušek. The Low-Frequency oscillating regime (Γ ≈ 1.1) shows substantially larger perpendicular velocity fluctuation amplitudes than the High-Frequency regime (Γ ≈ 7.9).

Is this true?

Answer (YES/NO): NO